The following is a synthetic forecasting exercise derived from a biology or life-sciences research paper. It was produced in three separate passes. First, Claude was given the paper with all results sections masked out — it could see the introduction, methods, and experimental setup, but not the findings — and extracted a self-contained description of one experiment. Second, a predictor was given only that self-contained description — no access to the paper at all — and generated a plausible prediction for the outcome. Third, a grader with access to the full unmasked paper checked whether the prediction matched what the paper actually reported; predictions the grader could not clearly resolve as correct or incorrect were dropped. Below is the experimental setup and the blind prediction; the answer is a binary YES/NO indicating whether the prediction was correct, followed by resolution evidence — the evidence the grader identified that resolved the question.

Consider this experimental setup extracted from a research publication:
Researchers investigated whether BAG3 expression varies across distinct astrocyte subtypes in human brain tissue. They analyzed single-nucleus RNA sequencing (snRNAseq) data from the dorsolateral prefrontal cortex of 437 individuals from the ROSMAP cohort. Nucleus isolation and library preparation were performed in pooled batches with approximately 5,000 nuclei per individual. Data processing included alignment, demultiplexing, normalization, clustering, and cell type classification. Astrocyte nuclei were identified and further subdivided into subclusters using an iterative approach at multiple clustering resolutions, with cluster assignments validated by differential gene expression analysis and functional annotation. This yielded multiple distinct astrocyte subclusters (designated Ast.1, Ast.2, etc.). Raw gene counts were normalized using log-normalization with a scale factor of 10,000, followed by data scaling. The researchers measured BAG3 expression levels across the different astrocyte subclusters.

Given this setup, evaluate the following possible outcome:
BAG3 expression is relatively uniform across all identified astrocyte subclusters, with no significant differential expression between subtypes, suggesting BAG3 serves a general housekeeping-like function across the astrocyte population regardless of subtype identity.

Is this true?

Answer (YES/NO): NO